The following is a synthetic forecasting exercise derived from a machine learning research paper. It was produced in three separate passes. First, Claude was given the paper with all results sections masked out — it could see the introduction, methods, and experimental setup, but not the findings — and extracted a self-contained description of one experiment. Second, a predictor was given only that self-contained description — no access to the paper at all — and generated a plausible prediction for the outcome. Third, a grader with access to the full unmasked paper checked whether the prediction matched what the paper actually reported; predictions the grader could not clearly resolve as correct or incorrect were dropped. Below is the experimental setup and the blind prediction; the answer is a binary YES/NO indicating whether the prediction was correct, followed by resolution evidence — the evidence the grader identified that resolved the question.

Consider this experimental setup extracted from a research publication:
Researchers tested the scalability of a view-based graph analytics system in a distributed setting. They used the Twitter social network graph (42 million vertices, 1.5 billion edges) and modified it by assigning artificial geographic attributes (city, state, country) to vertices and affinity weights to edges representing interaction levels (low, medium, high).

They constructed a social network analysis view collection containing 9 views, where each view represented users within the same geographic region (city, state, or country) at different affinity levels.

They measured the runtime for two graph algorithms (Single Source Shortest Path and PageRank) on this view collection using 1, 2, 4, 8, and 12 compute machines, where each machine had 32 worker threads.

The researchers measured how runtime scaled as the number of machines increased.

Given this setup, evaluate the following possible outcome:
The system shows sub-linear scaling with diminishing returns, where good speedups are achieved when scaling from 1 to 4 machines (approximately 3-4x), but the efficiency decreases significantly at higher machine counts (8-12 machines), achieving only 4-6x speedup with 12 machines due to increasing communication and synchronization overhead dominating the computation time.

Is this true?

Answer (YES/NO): NO